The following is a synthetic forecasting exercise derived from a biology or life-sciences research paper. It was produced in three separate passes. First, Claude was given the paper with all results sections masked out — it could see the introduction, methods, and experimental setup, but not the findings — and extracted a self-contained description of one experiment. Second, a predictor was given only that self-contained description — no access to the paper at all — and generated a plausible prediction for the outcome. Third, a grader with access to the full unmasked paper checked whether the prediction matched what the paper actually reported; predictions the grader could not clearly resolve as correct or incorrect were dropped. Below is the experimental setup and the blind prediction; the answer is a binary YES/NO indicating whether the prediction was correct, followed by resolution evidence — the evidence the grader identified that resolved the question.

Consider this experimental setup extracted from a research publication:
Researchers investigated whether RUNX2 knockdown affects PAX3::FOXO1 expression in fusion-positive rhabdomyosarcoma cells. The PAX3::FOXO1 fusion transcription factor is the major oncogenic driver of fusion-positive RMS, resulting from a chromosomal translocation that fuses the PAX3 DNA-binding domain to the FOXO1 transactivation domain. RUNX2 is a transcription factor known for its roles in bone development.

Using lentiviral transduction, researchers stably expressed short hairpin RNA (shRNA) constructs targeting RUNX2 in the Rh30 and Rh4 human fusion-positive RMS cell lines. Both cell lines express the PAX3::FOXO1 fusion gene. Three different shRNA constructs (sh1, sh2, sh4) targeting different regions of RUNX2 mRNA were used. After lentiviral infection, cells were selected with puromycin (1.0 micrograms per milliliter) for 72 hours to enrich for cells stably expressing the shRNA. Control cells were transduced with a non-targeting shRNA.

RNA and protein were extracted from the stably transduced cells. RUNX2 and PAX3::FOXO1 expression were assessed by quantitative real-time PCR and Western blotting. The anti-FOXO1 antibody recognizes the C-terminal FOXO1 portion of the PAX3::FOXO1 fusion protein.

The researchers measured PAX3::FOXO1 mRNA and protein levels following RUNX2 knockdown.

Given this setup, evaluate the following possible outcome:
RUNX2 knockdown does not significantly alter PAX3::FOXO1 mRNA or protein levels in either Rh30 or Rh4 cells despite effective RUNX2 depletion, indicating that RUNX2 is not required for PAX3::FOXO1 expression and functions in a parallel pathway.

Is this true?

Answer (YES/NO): NO